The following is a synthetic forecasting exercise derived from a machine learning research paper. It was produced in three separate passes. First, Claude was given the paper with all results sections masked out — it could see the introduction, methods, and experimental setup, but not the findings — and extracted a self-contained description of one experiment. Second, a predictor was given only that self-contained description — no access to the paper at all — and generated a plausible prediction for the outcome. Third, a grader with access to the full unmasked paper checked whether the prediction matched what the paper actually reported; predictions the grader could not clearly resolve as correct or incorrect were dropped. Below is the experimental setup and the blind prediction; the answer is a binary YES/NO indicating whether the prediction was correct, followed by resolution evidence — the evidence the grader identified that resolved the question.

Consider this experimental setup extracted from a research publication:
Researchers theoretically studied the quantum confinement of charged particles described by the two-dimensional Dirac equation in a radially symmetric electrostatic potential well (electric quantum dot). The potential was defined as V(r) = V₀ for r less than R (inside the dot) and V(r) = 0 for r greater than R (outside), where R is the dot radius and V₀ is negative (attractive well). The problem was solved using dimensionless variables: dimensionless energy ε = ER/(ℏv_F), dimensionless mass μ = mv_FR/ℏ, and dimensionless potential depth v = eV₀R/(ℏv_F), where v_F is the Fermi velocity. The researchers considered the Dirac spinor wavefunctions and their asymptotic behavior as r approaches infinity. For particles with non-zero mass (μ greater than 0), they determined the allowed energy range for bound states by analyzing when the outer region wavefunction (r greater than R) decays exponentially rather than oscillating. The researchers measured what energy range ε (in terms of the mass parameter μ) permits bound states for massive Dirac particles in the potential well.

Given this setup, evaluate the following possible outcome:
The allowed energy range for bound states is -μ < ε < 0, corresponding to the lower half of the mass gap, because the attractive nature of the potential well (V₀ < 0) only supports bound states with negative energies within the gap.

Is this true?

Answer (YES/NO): NO